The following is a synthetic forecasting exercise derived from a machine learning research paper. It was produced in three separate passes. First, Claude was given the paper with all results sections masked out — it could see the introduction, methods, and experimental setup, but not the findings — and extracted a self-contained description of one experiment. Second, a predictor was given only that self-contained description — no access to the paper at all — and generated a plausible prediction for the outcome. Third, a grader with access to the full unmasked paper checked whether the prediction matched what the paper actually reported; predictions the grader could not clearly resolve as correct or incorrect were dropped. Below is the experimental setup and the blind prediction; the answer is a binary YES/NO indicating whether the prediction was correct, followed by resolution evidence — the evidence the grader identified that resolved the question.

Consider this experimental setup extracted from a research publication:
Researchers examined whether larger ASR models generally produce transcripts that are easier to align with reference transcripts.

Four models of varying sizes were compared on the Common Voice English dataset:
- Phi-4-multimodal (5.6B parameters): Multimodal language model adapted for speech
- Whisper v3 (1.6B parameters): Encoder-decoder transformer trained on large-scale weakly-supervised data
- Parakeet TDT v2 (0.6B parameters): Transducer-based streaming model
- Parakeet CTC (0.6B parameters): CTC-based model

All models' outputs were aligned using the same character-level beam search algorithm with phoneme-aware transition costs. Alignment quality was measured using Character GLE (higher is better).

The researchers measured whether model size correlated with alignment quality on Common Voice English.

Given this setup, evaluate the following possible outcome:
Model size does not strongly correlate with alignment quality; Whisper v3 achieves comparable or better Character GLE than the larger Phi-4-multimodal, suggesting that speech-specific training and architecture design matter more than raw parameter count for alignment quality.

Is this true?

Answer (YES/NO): YES